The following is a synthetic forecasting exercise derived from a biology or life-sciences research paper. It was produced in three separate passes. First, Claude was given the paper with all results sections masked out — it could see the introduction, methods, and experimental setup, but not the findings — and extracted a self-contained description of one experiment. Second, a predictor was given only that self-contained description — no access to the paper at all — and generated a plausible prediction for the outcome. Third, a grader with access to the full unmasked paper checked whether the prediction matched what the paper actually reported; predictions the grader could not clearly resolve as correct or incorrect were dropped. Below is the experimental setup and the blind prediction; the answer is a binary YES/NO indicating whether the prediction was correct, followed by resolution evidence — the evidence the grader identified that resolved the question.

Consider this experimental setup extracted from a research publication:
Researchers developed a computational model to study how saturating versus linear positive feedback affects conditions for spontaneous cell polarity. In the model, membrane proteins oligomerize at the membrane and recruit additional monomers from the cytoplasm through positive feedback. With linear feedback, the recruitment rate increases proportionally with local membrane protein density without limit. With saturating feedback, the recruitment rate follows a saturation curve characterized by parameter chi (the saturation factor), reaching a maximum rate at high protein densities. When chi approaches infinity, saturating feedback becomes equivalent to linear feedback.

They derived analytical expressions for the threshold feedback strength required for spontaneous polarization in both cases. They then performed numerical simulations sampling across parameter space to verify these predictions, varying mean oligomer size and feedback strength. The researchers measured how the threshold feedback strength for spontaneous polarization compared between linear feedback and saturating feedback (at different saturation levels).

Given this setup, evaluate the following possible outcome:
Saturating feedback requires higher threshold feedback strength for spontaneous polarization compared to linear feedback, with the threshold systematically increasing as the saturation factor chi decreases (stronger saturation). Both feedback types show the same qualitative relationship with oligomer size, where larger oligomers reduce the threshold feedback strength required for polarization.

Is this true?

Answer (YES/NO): YES